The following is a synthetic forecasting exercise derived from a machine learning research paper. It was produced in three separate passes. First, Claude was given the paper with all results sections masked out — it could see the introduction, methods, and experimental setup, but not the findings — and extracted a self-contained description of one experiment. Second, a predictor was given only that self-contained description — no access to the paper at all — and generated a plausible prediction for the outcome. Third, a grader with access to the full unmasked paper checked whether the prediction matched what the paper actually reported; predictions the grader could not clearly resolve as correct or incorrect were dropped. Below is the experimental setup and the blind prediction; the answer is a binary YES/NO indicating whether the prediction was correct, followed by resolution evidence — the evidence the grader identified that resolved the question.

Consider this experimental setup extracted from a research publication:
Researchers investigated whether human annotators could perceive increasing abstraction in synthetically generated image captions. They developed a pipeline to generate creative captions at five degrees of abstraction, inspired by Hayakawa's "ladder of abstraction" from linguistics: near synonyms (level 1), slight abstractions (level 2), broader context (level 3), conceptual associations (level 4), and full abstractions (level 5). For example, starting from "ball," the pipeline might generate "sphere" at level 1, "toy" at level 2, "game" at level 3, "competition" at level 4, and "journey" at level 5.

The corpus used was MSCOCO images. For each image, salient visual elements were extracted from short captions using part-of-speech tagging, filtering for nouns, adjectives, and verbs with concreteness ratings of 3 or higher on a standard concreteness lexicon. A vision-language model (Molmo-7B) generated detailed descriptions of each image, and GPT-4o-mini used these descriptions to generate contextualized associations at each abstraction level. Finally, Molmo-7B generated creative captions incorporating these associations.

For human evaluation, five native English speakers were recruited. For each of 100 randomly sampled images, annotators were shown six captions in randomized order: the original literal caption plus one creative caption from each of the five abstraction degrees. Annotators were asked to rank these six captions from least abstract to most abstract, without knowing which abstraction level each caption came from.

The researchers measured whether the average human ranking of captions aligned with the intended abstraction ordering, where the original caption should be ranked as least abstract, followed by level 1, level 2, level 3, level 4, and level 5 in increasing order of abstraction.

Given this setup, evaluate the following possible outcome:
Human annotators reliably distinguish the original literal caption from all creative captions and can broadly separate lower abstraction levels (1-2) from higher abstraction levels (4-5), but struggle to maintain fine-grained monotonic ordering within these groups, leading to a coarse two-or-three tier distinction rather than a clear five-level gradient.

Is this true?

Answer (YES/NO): NO